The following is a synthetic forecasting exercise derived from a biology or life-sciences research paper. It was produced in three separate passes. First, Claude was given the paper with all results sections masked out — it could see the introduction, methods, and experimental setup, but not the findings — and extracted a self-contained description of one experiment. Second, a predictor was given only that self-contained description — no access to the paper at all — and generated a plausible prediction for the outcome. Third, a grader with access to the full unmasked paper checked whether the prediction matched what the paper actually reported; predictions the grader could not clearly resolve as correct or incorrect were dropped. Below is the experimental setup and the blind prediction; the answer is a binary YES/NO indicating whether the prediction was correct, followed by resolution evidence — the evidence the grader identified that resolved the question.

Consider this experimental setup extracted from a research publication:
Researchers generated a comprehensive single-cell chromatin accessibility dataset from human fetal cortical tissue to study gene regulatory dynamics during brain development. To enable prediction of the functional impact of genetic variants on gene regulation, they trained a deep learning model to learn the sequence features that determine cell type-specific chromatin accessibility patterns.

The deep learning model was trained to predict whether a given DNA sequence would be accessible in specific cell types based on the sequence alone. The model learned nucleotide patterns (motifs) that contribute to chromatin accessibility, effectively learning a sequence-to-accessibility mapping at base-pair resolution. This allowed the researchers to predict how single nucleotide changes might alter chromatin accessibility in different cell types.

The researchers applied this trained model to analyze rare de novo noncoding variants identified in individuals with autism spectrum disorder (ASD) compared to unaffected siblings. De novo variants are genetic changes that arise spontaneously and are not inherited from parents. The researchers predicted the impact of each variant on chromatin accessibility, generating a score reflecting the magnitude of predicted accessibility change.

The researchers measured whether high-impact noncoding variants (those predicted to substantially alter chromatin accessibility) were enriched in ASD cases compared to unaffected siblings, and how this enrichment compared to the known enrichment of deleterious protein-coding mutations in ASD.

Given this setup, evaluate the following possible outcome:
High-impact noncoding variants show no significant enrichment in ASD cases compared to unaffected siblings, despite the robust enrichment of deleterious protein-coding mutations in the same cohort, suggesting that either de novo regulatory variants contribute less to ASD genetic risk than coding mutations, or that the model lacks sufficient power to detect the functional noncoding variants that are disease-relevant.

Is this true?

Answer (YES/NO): NO